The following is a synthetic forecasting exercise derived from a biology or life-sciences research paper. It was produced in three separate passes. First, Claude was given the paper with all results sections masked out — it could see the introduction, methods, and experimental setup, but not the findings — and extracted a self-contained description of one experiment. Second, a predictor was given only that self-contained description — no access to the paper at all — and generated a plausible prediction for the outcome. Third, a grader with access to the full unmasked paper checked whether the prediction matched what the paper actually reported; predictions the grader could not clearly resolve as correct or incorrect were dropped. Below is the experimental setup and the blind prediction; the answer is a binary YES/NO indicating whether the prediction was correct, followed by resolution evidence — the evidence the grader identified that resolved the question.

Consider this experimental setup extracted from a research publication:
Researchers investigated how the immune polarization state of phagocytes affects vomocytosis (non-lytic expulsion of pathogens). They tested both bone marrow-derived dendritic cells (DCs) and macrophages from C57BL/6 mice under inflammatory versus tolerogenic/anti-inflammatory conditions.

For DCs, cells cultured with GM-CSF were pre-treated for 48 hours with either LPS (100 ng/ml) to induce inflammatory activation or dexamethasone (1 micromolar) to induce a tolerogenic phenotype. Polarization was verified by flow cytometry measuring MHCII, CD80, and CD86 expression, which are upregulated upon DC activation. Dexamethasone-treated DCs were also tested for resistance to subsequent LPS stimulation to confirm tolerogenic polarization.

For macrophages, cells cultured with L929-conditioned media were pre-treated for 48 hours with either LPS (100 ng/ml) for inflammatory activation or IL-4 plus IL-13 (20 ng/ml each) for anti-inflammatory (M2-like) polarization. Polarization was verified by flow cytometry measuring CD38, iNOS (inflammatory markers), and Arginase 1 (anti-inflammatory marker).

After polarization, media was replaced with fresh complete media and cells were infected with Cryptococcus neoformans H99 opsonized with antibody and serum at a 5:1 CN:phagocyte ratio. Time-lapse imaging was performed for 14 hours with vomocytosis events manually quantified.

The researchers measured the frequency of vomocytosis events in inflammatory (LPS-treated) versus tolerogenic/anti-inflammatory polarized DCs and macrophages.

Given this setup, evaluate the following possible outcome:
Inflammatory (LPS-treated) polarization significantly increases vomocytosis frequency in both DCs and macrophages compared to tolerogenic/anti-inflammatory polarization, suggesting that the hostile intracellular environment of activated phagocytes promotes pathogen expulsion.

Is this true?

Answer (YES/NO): NO